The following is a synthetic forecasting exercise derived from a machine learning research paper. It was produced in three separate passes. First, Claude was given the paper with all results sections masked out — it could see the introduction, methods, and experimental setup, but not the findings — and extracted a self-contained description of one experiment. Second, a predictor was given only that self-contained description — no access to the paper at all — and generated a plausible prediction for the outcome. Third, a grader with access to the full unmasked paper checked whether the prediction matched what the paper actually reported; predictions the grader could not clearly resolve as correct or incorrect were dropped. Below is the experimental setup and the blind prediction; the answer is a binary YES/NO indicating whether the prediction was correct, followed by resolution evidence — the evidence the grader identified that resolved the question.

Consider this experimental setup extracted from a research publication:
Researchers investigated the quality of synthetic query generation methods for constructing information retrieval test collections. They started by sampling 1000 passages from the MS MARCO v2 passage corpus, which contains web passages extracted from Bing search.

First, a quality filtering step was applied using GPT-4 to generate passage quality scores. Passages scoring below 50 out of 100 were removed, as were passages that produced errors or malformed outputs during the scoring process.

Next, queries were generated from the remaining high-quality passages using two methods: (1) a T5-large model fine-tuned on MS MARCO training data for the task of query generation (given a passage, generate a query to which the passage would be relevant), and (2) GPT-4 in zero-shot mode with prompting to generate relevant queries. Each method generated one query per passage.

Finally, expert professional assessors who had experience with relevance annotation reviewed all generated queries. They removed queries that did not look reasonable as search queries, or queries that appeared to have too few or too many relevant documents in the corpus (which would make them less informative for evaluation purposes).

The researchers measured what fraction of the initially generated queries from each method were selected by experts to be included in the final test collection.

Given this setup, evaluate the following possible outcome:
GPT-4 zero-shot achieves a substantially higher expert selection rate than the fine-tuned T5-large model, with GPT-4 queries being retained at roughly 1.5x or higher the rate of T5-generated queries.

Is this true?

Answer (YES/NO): NO